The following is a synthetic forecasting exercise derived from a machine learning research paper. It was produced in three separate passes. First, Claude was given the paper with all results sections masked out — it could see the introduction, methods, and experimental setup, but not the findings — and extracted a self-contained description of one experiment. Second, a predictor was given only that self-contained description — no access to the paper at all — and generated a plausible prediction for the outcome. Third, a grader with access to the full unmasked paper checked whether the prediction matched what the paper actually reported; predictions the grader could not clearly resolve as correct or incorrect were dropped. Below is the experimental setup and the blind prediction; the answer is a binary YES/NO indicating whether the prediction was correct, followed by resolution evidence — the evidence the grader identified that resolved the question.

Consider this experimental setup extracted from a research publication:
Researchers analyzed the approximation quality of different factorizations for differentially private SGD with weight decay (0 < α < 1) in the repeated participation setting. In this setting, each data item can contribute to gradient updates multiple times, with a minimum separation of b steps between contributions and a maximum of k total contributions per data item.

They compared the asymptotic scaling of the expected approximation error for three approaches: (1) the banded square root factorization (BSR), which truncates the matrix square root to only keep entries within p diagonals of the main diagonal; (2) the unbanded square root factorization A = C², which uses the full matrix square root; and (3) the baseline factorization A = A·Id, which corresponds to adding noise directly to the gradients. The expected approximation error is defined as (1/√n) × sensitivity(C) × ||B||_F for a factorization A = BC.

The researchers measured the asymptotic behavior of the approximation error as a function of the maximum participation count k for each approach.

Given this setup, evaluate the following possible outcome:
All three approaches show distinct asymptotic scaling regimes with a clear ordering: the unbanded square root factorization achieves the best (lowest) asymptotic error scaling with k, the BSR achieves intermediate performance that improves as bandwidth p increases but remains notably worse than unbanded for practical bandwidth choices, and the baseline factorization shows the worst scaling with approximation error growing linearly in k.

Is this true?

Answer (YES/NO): NO